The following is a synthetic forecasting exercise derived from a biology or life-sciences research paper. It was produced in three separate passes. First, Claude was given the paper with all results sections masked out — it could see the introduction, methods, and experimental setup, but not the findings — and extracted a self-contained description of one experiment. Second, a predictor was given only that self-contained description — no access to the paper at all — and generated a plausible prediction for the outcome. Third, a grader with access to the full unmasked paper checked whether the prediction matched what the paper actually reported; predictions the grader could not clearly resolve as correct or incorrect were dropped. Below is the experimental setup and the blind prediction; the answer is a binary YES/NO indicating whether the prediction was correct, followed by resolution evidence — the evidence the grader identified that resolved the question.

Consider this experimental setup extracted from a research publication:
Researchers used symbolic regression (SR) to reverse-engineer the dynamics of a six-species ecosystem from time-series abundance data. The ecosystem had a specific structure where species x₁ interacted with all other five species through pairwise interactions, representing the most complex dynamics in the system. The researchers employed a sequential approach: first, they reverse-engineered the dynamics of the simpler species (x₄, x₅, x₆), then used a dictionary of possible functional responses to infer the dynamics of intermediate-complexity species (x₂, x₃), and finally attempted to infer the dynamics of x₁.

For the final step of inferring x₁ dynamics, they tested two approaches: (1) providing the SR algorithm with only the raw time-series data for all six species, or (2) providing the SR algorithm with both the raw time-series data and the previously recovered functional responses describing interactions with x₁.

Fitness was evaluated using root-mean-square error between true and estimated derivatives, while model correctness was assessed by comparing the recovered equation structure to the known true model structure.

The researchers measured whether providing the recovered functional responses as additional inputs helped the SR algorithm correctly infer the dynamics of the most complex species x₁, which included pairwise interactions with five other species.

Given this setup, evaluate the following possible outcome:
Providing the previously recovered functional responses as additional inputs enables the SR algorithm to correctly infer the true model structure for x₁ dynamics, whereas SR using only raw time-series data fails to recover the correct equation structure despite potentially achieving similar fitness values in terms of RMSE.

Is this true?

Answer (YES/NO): YES